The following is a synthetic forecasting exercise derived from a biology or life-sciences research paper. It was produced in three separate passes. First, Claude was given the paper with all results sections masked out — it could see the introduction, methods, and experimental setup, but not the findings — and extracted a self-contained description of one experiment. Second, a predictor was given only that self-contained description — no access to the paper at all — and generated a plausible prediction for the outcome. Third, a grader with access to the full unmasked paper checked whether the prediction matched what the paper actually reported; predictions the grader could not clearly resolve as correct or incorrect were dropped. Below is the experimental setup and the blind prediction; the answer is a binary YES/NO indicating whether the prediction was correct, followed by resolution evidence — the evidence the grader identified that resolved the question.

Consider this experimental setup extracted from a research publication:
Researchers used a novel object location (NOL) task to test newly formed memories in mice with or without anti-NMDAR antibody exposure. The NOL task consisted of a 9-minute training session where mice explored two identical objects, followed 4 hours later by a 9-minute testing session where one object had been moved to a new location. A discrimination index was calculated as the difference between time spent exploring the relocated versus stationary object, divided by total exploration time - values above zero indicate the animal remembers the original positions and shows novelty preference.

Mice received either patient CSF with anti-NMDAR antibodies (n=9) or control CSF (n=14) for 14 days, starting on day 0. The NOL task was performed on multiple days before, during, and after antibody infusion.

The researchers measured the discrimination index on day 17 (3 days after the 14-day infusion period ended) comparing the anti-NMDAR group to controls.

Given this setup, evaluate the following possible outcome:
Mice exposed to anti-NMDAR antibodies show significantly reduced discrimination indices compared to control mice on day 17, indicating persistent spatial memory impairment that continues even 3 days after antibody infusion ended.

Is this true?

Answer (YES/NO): YES